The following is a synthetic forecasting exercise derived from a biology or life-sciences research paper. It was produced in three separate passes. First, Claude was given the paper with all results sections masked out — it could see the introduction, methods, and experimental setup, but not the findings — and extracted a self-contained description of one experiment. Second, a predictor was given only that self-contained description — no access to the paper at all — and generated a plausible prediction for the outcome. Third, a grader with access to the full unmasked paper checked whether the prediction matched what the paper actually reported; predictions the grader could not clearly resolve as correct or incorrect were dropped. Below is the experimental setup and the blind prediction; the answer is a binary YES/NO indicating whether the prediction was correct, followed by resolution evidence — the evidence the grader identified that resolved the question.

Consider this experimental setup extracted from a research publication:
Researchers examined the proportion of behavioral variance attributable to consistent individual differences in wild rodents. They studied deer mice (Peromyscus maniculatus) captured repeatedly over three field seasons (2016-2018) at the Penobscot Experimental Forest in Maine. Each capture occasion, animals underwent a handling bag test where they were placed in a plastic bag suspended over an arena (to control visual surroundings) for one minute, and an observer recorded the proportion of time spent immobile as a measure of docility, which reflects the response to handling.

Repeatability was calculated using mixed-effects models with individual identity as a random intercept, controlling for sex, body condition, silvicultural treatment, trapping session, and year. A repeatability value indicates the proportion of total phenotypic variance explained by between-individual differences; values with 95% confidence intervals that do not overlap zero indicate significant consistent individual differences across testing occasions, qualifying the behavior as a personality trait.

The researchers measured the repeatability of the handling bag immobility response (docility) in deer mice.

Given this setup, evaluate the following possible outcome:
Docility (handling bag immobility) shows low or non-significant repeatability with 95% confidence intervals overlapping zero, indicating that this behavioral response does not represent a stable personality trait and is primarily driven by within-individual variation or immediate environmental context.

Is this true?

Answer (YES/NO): NO